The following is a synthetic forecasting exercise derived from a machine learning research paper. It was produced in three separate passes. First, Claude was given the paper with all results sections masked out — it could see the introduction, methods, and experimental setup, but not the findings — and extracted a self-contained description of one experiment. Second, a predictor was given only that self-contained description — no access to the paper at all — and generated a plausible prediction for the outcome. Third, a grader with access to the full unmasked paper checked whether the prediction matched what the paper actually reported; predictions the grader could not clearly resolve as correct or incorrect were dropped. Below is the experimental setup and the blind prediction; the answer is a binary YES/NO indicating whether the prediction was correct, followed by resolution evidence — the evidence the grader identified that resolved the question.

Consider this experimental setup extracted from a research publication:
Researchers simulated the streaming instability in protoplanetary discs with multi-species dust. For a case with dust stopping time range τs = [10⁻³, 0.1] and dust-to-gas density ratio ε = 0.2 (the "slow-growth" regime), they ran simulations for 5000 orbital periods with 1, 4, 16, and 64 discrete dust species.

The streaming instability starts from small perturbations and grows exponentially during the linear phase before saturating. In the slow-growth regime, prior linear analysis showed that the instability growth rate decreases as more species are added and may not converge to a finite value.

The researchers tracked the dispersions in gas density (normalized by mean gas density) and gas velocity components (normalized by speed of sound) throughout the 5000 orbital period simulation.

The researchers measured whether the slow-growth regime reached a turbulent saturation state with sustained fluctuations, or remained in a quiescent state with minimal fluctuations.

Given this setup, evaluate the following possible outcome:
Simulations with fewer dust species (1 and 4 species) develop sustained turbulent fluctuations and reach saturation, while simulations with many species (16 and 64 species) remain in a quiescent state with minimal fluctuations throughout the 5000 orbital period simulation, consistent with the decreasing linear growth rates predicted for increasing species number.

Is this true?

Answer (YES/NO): NO